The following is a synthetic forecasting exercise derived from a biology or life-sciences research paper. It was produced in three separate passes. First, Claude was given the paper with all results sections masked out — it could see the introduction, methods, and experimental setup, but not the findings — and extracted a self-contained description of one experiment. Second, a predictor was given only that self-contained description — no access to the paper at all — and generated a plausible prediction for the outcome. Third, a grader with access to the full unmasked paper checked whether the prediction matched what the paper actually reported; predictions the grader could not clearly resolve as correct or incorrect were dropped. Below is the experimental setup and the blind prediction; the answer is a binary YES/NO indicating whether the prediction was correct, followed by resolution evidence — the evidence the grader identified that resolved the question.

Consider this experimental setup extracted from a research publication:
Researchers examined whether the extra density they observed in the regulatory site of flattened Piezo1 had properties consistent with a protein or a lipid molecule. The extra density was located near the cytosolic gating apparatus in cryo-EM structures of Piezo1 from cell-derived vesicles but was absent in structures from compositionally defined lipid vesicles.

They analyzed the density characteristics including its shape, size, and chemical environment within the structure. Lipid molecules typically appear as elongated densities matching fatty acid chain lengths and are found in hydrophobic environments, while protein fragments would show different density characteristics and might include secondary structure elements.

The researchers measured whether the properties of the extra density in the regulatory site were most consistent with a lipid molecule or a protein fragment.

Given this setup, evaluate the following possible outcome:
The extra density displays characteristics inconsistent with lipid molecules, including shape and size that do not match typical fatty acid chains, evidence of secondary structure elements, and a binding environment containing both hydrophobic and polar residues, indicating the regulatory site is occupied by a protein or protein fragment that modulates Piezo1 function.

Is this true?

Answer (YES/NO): NO